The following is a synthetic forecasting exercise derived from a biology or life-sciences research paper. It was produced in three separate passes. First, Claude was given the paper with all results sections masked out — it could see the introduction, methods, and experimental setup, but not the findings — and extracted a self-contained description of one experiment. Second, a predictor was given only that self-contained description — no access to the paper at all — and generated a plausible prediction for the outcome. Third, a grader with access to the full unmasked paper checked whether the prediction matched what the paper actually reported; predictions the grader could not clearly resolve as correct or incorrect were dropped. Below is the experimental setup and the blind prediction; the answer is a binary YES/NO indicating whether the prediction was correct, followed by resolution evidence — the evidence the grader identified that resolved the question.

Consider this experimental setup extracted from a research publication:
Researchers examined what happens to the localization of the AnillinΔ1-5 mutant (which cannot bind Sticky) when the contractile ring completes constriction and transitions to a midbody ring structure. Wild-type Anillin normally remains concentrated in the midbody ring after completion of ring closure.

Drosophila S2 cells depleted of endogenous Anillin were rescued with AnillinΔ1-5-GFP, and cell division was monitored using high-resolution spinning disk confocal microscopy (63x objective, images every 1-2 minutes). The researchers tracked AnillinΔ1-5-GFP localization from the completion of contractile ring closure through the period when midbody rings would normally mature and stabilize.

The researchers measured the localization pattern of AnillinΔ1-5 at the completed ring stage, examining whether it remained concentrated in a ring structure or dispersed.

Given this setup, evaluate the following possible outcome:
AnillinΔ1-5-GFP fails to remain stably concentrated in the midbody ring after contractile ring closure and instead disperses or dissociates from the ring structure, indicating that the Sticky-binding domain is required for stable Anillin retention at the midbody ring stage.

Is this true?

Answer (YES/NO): YES